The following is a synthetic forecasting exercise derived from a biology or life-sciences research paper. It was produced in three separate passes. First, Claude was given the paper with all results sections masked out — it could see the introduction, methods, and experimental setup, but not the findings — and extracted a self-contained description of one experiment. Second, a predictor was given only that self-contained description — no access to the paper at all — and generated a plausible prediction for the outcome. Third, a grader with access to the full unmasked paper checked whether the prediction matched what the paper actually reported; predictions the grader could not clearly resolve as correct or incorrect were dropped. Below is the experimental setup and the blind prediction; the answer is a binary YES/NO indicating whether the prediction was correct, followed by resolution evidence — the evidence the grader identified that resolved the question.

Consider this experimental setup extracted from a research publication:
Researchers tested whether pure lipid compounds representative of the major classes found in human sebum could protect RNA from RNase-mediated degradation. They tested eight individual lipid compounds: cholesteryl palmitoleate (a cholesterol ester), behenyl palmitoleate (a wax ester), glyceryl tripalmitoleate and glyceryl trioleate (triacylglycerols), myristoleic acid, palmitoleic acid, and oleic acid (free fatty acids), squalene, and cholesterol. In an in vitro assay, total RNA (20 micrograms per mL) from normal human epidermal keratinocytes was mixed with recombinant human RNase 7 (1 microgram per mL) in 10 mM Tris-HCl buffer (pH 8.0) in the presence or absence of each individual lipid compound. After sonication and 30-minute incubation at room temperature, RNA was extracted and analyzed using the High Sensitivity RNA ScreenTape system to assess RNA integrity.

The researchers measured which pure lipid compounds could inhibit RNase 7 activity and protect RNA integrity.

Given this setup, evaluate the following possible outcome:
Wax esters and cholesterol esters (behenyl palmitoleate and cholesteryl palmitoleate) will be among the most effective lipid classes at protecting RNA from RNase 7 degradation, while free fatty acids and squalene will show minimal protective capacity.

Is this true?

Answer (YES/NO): NO